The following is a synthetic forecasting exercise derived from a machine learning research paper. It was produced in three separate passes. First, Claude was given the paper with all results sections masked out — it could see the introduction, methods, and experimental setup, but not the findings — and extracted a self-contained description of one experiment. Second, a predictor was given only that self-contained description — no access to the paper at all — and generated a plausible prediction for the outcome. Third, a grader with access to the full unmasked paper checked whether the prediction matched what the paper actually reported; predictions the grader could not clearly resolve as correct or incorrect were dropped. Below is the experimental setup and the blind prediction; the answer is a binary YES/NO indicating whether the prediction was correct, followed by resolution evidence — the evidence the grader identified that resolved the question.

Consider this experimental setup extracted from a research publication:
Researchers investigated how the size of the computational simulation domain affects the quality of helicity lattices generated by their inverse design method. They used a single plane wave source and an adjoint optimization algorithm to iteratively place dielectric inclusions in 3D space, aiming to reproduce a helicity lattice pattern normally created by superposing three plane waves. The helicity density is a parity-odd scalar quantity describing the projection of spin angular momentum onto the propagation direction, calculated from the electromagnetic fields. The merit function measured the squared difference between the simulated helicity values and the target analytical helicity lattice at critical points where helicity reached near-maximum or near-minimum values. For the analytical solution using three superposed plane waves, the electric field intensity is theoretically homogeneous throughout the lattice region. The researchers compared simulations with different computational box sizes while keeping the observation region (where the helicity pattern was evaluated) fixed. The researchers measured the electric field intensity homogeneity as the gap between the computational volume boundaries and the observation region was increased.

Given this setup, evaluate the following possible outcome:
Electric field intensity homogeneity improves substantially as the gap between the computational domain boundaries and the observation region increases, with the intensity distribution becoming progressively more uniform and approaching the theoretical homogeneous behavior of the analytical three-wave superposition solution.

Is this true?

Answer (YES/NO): YES